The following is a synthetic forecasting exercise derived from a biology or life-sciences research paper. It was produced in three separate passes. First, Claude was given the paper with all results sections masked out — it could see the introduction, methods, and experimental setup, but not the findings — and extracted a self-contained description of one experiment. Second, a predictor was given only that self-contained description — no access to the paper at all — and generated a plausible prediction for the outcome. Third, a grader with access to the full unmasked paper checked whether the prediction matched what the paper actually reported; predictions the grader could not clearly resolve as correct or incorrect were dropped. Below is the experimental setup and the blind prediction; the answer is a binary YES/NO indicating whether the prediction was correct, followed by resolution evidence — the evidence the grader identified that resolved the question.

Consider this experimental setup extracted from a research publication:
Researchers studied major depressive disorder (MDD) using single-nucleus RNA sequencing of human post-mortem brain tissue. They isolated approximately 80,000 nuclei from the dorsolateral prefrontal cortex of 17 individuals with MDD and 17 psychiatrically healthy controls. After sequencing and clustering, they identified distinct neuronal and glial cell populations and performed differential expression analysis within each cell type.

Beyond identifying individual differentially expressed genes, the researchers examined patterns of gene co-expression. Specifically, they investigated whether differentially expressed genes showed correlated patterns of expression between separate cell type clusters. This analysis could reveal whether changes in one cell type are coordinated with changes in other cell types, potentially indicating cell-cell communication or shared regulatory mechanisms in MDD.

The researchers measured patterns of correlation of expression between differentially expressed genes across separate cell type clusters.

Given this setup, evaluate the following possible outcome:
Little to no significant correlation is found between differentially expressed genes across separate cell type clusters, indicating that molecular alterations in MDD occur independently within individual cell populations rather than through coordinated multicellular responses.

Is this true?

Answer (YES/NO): NO